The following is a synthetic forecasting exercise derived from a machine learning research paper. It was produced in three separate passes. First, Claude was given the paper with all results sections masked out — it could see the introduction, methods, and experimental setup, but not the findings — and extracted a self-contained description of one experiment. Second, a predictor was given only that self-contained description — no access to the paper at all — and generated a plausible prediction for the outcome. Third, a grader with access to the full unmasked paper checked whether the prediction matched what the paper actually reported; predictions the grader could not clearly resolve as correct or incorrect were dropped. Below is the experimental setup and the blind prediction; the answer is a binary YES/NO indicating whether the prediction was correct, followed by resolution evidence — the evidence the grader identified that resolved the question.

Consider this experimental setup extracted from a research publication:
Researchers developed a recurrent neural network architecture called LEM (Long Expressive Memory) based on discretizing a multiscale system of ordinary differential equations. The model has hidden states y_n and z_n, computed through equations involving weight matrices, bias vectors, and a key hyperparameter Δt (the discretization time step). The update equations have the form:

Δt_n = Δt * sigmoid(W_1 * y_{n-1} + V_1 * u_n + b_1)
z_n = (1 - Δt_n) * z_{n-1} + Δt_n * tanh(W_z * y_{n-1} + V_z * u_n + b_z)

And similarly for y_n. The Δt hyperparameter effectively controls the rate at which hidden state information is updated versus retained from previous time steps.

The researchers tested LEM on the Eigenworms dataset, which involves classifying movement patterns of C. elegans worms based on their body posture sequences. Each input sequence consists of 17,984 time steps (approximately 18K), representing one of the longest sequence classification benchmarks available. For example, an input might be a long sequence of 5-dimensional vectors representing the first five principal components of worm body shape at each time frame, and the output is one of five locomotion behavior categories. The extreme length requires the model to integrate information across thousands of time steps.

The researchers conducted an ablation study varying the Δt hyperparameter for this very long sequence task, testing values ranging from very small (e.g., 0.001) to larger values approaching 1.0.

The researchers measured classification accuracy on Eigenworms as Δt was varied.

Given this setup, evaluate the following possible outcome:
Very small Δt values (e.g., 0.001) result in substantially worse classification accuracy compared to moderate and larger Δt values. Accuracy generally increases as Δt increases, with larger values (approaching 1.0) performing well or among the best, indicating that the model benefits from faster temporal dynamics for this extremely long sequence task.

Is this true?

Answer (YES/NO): NO